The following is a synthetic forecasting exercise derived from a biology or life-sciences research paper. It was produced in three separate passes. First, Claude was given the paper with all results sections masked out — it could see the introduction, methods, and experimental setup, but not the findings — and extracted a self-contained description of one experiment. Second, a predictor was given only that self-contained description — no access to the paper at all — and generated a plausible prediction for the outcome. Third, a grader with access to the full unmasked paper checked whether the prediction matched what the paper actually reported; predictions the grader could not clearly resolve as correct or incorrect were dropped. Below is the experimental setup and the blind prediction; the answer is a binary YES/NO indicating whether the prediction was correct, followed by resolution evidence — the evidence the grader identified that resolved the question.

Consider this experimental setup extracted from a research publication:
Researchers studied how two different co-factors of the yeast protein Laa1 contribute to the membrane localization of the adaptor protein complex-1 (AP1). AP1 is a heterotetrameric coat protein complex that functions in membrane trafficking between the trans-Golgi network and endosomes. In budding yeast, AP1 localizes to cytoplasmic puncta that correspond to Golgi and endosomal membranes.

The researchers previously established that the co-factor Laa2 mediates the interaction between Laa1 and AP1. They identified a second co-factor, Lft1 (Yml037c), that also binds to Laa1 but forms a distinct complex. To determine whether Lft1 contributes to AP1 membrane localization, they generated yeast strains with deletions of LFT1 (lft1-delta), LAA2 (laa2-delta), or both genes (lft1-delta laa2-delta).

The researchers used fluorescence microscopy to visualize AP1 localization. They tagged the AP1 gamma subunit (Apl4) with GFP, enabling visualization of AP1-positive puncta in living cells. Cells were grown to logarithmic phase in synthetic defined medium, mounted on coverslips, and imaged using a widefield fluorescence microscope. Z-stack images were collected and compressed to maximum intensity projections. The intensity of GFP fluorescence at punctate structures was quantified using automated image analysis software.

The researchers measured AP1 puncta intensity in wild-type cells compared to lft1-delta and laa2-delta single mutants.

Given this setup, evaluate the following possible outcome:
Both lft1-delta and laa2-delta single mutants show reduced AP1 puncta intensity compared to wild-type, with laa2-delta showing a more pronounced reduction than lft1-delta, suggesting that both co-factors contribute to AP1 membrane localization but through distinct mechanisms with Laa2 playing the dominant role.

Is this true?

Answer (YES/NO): NO